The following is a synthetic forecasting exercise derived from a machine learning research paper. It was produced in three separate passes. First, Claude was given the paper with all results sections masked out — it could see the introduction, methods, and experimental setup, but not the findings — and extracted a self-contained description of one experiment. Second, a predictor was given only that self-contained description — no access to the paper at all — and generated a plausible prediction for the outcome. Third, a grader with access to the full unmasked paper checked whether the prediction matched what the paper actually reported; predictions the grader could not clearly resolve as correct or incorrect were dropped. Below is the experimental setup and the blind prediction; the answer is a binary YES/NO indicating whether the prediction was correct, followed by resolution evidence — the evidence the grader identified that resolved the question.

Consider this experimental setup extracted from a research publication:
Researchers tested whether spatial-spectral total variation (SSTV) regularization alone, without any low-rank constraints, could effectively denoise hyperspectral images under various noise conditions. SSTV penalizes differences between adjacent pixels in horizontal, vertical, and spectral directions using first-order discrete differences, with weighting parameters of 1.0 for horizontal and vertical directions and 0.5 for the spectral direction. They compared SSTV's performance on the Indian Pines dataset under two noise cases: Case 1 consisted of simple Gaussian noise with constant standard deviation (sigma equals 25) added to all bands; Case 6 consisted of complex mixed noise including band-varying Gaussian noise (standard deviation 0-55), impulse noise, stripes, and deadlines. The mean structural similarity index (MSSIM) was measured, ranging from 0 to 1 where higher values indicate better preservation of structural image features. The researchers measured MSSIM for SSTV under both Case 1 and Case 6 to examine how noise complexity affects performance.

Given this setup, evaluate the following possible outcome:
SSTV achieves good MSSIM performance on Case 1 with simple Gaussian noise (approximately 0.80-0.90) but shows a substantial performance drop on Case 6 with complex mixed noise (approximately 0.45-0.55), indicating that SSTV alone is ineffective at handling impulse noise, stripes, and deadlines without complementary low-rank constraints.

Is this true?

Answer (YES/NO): NO